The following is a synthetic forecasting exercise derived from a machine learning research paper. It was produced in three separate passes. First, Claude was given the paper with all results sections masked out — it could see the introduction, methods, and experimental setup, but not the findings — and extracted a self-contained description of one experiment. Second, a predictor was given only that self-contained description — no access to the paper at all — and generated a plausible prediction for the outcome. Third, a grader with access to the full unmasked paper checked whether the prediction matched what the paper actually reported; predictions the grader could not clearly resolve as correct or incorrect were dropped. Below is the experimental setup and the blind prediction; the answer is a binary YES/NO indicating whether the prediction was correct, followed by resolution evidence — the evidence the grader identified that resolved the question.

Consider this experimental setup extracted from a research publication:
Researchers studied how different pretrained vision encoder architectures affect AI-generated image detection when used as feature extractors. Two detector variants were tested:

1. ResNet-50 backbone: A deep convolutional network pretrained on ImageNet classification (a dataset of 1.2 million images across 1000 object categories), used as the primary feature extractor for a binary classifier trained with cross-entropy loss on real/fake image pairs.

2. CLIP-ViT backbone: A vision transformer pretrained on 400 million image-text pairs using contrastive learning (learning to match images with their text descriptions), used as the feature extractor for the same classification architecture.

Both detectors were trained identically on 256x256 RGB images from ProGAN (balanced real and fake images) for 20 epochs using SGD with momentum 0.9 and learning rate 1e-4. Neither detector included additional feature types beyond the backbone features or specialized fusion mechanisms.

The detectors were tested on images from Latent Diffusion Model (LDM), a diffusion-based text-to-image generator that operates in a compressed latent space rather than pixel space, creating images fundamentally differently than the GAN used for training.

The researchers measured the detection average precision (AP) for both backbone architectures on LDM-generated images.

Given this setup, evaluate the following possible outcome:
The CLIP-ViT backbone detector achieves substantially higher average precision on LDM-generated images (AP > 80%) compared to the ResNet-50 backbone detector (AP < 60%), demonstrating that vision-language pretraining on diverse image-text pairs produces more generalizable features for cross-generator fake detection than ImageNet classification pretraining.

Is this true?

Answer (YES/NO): NO